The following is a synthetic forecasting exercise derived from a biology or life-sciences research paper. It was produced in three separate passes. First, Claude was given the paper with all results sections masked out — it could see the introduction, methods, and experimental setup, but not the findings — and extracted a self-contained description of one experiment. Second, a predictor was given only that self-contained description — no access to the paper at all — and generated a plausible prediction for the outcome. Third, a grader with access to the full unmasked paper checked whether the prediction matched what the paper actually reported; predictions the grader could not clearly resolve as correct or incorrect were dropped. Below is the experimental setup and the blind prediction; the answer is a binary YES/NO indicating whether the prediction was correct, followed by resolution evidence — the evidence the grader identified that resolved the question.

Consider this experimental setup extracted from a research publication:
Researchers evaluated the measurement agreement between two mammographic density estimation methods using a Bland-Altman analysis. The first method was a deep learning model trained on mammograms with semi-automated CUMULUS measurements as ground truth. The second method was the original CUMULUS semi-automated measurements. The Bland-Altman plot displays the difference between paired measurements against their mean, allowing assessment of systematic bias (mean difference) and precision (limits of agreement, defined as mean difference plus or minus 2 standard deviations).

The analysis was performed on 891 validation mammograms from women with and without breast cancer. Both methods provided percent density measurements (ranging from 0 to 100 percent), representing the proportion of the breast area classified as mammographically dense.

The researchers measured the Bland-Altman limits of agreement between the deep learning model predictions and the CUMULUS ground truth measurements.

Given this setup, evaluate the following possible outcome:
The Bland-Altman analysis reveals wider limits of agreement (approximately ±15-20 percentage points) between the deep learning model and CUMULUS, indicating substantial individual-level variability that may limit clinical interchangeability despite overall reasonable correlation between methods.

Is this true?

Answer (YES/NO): NO